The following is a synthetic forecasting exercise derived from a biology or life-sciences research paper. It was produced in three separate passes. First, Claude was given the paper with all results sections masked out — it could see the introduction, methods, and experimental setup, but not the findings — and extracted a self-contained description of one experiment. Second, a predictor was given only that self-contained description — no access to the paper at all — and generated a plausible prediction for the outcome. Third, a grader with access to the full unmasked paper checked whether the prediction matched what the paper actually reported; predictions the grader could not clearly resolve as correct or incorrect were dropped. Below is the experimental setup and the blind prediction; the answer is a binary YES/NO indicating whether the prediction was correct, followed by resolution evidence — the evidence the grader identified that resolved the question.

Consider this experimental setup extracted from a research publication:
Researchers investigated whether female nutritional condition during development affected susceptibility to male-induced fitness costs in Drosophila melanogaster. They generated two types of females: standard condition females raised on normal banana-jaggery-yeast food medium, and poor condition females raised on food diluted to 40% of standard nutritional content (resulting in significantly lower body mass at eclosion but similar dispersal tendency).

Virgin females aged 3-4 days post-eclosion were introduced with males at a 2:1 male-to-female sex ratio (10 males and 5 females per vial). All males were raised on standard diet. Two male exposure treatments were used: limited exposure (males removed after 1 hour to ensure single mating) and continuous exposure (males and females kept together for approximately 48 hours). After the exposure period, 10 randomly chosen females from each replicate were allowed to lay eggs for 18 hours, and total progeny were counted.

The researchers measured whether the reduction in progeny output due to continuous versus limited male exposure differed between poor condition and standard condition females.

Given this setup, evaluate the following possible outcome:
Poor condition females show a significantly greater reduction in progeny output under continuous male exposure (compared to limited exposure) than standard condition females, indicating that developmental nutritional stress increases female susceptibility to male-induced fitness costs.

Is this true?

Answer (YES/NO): NO